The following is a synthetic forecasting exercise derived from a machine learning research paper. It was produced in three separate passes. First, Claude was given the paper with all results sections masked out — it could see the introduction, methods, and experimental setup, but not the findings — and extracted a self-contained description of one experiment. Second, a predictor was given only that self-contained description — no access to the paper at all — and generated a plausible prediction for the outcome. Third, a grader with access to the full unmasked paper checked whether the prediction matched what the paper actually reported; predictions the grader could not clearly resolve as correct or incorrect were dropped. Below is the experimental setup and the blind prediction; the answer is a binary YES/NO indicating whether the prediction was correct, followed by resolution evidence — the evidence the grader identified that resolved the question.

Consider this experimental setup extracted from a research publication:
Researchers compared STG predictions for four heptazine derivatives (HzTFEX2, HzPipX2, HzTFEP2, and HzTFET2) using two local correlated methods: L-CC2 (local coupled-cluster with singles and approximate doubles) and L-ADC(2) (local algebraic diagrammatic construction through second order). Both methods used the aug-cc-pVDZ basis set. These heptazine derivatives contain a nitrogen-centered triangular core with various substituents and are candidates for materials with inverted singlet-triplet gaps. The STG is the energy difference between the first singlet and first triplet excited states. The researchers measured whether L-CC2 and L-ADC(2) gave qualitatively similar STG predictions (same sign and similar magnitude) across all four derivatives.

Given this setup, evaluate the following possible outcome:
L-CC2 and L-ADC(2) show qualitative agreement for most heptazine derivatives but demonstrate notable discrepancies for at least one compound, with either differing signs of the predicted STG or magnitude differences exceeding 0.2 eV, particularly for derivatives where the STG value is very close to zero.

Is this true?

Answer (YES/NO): NO